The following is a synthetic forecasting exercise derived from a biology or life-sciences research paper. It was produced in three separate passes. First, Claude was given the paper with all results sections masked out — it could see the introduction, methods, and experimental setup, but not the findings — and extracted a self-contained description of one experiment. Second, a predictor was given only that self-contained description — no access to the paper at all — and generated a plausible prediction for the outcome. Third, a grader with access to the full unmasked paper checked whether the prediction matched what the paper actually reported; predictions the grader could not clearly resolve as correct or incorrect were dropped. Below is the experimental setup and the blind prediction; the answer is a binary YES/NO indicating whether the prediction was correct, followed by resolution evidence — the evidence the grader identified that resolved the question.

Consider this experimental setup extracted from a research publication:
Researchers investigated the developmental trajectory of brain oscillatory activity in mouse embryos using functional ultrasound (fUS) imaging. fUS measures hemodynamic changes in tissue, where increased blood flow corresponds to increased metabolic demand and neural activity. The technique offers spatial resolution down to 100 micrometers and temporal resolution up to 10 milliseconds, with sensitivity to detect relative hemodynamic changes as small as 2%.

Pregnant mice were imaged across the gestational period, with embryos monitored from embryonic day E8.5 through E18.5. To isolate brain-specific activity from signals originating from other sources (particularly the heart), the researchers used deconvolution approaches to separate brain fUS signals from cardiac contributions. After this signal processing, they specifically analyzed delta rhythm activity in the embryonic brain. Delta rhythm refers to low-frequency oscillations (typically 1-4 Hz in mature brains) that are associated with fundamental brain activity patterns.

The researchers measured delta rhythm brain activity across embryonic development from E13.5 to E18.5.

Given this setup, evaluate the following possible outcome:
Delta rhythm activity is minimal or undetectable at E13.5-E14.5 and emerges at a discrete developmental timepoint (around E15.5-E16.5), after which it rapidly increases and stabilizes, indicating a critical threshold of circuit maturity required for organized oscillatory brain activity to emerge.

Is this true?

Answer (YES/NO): NO